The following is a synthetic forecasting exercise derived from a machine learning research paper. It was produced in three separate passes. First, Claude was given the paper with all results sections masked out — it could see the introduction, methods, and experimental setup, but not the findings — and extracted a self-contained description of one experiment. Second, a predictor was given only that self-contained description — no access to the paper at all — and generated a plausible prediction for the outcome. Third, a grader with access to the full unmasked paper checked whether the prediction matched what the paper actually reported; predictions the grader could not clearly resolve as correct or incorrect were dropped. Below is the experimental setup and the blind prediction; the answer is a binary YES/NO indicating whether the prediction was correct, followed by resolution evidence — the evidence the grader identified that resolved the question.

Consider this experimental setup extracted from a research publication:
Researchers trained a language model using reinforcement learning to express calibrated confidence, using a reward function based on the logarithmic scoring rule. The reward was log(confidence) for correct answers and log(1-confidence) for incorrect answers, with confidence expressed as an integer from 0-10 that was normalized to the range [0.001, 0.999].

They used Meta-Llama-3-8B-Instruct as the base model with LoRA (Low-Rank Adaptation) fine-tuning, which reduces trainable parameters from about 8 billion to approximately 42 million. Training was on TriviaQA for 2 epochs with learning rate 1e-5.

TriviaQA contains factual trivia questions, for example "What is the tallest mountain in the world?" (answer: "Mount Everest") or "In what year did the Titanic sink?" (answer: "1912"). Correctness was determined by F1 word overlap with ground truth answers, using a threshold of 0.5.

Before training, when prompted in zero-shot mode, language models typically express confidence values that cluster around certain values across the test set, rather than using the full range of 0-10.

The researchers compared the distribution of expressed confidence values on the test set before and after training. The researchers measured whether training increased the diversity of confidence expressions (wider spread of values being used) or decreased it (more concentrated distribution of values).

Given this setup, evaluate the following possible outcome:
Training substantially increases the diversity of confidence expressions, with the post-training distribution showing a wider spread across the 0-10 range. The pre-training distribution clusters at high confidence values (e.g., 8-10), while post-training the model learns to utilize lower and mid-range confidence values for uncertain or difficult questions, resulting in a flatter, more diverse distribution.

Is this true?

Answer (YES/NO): YES